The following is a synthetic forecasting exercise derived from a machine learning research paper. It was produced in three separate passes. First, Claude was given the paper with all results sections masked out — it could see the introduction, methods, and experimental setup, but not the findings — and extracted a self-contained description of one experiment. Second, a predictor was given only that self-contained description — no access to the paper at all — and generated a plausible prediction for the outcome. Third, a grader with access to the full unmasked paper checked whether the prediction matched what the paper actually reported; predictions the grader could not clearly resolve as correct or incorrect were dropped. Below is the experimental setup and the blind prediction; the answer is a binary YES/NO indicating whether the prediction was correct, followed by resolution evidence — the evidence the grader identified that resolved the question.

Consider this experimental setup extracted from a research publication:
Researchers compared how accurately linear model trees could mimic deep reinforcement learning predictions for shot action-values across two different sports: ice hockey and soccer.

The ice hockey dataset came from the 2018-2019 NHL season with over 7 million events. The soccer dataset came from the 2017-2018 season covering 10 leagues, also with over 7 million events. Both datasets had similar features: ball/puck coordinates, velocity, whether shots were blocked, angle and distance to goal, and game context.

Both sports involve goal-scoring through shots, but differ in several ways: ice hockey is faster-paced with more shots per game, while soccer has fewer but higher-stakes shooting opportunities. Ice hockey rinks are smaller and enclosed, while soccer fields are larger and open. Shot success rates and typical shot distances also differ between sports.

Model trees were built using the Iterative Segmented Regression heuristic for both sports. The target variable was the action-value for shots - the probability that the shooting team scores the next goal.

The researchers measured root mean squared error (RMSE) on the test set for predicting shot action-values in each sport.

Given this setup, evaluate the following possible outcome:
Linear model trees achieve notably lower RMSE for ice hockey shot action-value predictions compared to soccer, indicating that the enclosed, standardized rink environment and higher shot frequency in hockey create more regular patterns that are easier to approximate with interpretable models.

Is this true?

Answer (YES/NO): NO